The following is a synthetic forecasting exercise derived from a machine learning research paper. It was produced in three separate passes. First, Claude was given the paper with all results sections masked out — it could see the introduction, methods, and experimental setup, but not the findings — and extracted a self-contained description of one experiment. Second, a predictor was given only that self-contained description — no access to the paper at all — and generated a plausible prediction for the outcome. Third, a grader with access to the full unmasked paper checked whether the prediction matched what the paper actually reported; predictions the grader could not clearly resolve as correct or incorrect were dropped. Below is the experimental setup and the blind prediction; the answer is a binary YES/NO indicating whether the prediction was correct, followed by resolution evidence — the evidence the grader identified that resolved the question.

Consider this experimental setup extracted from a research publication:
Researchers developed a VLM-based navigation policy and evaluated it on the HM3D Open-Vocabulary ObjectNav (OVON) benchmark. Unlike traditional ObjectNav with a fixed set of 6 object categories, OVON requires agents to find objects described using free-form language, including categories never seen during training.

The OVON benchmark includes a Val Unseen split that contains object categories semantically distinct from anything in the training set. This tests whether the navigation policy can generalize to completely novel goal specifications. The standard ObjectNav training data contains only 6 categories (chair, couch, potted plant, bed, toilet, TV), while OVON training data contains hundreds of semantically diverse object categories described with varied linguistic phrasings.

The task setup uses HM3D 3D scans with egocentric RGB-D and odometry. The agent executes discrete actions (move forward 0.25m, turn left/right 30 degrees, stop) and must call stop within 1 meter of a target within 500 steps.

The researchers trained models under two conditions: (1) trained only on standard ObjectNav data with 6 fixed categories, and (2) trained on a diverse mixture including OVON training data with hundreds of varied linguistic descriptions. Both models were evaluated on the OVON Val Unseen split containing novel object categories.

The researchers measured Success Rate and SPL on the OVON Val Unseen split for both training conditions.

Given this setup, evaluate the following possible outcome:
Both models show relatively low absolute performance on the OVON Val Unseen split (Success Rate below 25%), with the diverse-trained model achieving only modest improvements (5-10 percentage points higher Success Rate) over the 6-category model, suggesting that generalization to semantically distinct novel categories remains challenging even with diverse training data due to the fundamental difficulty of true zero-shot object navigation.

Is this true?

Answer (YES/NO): NO